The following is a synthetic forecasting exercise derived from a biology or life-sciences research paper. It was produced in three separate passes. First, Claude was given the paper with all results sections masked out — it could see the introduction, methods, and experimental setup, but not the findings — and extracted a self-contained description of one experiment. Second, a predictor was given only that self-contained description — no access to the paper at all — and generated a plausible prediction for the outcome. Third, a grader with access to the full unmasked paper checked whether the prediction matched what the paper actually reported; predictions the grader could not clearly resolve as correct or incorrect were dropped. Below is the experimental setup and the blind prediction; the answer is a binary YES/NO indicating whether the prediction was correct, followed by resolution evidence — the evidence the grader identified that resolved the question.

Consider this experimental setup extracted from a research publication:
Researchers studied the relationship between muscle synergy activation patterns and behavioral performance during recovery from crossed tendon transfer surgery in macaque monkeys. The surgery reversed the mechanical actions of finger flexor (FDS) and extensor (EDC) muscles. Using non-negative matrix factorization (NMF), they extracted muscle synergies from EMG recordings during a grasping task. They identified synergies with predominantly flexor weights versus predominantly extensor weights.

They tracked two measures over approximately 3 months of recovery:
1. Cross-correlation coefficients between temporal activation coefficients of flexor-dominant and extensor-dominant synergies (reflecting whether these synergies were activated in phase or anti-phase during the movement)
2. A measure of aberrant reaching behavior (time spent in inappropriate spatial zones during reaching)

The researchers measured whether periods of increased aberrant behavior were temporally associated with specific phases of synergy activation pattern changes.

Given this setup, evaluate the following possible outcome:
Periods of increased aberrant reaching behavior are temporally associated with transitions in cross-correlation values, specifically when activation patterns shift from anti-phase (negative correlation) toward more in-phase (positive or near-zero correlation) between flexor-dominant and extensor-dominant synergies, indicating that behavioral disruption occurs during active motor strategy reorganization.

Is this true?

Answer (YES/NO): NO